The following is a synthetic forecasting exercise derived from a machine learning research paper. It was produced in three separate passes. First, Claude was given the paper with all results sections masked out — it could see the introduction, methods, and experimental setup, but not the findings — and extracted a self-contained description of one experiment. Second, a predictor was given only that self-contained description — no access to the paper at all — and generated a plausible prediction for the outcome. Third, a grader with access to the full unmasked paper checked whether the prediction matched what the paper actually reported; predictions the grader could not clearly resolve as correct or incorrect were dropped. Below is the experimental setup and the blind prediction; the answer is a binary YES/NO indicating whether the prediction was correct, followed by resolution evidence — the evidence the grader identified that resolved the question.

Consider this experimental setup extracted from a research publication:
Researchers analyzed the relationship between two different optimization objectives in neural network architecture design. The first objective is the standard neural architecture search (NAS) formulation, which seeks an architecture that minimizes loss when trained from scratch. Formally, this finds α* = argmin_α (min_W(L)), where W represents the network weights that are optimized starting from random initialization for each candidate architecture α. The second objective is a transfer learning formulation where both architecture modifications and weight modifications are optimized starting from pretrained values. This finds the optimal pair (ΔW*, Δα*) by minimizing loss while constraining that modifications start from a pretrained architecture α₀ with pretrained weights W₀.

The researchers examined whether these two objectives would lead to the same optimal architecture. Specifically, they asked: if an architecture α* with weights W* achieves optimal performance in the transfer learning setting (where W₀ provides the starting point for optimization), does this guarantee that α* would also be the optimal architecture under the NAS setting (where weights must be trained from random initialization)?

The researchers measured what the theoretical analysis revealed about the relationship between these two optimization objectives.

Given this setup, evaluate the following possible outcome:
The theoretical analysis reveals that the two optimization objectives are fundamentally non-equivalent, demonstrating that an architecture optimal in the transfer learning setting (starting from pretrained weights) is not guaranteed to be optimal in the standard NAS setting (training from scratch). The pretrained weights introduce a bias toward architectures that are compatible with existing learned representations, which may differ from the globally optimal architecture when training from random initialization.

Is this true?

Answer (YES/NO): YES